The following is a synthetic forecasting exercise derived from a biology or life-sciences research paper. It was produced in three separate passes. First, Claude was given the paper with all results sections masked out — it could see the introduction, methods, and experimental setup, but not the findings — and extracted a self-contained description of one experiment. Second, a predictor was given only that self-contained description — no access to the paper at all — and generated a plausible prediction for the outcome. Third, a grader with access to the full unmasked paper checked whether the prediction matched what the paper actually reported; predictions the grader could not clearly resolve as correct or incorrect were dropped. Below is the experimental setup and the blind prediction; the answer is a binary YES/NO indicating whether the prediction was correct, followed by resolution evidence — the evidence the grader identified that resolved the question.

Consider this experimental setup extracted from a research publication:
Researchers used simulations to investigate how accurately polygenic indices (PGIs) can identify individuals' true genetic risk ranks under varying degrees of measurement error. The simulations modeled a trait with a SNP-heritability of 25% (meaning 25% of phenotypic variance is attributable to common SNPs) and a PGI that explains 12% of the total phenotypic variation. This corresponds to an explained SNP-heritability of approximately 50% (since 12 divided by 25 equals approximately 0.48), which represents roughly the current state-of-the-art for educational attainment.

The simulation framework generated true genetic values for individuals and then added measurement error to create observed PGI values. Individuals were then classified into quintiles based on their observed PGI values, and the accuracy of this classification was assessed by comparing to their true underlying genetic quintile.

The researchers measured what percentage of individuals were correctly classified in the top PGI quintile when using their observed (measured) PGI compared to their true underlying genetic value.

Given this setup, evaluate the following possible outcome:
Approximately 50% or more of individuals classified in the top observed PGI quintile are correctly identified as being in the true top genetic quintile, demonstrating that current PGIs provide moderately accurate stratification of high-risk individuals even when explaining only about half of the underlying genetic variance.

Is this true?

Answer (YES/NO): YES